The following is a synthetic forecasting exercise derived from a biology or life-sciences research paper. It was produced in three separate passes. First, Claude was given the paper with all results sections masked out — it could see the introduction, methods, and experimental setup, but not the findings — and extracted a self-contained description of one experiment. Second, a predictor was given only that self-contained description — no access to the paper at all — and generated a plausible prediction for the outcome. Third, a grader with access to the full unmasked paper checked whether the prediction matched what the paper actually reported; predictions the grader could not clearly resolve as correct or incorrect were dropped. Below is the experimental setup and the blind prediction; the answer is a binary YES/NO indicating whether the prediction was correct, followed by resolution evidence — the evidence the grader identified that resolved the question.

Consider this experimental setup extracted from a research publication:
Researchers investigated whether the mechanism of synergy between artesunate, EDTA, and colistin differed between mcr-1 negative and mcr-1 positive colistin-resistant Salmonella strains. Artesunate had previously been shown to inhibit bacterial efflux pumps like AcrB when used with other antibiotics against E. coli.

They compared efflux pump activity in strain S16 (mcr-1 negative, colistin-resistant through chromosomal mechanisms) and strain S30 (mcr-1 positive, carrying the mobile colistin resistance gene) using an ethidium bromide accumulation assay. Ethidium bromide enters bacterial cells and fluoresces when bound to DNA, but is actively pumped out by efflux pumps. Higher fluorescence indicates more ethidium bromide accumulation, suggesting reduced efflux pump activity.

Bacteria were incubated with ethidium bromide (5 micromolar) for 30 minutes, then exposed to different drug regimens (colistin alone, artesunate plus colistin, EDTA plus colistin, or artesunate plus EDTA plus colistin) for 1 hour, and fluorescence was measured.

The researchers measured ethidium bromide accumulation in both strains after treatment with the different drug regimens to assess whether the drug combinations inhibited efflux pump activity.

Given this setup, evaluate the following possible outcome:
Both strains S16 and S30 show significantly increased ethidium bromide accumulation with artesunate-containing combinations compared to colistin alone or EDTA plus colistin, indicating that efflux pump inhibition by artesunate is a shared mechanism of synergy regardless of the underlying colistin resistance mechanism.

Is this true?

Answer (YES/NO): NO